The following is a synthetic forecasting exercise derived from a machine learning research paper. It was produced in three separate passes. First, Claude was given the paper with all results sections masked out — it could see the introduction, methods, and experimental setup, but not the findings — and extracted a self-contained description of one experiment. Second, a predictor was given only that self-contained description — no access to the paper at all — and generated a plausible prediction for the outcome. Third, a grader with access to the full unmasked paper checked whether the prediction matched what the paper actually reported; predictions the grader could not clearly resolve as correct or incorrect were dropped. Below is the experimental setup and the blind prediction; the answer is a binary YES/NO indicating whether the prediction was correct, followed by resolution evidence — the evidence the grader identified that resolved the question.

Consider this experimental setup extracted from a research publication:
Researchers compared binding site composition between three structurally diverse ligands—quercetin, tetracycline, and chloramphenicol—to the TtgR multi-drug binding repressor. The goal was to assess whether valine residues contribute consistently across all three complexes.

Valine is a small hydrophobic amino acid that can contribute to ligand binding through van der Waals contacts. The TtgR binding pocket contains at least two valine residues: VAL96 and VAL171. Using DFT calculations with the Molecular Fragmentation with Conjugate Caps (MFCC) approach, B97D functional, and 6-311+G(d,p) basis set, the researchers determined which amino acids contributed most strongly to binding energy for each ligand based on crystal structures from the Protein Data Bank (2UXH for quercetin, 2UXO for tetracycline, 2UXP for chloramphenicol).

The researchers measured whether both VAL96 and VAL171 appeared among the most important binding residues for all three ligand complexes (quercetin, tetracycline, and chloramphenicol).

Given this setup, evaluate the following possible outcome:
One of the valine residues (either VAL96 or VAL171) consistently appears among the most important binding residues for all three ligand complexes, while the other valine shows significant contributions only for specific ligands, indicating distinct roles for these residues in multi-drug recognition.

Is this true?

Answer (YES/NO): NO